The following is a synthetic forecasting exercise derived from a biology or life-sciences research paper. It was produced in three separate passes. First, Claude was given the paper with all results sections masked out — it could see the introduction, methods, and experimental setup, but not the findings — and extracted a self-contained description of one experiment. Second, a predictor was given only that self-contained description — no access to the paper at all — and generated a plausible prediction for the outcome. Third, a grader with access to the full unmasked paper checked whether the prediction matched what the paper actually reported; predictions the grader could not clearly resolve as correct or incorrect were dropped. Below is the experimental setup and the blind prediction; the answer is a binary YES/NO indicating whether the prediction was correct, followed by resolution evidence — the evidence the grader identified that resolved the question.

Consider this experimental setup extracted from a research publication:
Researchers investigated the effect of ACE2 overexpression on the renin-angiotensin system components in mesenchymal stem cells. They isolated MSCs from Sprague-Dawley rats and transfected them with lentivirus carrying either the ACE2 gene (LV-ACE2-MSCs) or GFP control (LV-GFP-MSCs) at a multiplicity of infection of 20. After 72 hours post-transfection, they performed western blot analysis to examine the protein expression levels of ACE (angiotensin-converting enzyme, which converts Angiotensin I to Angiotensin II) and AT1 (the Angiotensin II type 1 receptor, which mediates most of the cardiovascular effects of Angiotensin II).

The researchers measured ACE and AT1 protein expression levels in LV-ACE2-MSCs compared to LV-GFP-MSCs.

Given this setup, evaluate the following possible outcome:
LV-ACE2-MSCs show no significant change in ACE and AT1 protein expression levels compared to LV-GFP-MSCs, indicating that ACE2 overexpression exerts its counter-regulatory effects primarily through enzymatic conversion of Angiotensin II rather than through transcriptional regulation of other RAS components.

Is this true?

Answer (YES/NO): NO